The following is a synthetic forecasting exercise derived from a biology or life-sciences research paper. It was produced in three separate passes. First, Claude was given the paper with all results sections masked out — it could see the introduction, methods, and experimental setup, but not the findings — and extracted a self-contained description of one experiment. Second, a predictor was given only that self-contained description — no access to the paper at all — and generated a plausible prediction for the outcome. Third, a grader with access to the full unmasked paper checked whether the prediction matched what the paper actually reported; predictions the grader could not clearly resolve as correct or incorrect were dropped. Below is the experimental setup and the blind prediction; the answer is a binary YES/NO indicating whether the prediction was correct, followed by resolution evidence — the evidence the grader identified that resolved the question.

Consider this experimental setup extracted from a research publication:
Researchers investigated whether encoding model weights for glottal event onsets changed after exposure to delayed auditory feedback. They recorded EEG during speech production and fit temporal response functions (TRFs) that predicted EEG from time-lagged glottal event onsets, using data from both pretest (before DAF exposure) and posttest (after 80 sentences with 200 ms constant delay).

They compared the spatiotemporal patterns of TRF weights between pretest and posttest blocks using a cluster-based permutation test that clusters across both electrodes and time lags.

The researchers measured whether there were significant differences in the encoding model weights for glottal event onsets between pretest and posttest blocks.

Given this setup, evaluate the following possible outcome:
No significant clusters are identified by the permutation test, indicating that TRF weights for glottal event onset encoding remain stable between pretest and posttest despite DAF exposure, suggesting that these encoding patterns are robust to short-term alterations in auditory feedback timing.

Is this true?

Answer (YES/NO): NO